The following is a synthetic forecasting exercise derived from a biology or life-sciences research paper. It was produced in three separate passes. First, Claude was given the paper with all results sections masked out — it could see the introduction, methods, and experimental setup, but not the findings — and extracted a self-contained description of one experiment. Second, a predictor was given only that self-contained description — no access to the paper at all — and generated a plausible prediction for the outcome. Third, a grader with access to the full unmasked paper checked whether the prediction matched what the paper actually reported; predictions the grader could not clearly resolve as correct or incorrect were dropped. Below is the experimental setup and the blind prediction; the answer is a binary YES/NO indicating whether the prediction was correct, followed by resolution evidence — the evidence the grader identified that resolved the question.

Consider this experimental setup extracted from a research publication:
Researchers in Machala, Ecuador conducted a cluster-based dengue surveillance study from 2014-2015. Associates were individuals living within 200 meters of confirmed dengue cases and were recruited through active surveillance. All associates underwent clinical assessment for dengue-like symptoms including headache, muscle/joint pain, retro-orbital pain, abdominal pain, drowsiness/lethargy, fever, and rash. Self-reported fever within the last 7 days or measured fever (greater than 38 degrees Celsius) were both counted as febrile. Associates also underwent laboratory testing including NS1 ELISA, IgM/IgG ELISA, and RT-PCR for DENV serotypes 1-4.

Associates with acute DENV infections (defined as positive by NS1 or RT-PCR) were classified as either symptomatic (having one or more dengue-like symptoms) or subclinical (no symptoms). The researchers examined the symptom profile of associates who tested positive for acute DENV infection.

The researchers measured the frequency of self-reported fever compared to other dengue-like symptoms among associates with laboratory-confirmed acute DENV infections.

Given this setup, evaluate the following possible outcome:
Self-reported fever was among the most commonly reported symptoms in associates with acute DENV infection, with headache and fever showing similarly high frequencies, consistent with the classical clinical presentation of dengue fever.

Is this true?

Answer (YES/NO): NO